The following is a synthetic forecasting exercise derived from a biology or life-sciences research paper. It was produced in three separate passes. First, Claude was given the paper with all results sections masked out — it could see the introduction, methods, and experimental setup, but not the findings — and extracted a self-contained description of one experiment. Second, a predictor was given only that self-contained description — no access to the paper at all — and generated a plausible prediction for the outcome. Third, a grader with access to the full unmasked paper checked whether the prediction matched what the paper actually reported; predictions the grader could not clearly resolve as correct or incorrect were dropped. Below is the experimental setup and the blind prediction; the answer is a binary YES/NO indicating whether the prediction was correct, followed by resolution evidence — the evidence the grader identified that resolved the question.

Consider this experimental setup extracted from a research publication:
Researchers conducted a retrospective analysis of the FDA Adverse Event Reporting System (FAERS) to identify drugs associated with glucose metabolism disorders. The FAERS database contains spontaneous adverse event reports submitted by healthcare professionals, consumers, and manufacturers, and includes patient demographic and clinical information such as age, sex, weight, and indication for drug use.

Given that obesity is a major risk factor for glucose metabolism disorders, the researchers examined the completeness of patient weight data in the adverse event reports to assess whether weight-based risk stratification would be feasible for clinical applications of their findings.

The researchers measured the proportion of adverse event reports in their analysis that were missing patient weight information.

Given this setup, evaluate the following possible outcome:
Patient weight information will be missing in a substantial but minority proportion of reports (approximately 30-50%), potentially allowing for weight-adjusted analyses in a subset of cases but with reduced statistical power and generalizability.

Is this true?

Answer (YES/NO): NO